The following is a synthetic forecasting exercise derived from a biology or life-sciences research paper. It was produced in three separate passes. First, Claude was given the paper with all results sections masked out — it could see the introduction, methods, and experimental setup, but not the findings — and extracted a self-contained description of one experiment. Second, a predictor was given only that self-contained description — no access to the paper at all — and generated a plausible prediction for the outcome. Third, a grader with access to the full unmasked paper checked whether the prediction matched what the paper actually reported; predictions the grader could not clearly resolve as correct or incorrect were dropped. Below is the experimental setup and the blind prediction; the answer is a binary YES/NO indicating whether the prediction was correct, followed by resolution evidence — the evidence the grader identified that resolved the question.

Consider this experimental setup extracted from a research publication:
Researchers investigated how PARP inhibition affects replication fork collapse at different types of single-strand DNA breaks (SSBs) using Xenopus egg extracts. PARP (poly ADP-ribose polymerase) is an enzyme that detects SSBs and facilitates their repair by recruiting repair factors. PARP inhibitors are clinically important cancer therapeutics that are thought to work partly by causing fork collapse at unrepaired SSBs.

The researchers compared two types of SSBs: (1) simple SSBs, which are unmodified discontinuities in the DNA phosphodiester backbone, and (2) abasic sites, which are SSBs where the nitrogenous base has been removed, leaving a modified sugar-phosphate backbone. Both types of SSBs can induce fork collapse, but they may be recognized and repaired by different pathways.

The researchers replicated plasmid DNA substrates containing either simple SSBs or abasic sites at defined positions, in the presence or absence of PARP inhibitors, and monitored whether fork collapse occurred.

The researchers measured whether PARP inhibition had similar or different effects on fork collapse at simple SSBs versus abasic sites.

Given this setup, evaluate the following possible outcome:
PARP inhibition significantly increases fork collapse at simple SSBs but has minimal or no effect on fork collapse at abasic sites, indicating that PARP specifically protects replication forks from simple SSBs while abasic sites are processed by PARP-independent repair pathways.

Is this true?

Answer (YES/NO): NO